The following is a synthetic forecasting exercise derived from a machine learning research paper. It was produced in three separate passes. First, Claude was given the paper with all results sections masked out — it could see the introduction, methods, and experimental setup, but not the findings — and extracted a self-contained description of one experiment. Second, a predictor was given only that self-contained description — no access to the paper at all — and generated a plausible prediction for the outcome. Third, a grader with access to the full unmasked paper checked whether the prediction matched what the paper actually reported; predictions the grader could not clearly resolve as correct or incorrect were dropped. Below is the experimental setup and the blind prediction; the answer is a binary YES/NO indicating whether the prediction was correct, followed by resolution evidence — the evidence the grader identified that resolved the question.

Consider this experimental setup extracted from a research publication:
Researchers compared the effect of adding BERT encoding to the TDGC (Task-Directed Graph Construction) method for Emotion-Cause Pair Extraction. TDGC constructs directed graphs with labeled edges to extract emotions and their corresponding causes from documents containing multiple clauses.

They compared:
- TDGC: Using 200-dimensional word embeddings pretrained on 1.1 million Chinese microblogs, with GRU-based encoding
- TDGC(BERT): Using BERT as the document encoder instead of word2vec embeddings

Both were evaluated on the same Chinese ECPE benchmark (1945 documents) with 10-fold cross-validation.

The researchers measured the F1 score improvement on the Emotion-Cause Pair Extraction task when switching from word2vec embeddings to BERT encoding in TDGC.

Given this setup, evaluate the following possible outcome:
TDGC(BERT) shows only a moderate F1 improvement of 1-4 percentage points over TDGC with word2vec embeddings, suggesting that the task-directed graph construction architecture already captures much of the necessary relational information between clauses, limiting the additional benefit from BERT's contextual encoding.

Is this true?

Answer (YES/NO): YES